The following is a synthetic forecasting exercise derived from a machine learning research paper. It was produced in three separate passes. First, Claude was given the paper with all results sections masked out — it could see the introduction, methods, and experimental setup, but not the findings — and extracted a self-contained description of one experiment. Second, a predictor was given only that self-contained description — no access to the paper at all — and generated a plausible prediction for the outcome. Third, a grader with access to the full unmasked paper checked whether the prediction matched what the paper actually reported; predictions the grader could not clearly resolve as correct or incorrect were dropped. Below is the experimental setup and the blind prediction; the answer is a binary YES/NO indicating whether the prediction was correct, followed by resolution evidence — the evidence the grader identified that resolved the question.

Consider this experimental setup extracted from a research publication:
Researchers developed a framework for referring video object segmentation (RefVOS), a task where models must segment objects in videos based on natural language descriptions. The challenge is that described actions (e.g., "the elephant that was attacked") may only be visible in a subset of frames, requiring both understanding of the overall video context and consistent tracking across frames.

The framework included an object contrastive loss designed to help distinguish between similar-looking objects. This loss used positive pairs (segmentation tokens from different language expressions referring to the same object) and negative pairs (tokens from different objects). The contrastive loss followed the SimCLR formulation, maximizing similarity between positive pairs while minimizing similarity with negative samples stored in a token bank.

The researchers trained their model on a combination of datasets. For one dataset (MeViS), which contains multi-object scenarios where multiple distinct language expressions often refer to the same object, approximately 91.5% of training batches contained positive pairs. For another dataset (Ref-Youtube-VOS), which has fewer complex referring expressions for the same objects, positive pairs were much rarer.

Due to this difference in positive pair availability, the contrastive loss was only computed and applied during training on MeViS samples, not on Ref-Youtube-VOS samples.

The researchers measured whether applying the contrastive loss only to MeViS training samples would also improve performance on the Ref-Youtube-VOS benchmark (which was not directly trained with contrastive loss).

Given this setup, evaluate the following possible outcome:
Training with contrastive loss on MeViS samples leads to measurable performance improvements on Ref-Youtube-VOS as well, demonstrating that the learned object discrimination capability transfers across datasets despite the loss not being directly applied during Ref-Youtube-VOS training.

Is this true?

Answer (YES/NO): YES